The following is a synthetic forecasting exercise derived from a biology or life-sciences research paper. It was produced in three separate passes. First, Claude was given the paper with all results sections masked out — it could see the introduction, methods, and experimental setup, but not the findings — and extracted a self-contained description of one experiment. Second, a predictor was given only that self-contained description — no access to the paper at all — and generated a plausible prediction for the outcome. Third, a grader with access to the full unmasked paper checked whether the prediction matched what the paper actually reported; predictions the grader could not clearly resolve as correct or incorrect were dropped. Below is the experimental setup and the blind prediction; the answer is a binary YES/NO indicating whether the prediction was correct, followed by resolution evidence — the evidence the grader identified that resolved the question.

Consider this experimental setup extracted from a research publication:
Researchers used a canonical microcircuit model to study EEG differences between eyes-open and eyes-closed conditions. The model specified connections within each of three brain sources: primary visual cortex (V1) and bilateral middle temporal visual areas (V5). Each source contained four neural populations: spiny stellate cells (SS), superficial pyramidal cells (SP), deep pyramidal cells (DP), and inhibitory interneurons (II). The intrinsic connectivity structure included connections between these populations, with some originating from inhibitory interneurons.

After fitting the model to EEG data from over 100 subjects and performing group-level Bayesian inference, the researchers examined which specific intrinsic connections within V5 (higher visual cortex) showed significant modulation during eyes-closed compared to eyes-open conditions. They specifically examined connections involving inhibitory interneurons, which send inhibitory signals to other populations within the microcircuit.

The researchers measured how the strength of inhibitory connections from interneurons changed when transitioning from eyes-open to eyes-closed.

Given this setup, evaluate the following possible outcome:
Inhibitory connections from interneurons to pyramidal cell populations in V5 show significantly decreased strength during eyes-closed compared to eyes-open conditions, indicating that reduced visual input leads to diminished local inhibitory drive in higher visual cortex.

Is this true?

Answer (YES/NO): NO